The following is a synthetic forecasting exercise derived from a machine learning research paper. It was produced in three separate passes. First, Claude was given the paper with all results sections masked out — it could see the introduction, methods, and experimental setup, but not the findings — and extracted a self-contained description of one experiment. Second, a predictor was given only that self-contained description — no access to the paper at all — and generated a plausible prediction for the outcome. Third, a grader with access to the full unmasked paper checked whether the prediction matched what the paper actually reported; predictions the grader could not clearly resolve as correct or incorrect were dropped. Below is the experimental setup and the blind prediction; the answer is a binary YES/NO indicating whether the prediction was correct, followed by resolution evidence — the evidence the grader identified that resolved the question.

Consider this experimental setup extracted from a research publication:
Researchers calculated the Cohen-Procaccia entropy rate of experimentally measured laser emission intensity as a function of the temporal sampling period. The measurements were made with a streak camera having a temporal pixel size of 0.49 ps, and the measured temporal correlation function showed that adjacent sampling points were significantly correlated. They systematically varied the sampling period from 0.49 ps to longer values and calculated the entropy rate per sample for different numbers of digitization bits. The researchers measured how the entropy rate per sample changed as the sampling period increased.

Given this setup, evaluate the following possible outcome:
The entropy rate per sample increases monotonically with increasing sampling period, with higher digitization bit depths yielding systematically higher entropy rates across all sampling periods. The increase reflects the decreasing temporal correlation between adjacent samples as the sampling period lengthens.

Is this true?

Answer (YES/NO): NO